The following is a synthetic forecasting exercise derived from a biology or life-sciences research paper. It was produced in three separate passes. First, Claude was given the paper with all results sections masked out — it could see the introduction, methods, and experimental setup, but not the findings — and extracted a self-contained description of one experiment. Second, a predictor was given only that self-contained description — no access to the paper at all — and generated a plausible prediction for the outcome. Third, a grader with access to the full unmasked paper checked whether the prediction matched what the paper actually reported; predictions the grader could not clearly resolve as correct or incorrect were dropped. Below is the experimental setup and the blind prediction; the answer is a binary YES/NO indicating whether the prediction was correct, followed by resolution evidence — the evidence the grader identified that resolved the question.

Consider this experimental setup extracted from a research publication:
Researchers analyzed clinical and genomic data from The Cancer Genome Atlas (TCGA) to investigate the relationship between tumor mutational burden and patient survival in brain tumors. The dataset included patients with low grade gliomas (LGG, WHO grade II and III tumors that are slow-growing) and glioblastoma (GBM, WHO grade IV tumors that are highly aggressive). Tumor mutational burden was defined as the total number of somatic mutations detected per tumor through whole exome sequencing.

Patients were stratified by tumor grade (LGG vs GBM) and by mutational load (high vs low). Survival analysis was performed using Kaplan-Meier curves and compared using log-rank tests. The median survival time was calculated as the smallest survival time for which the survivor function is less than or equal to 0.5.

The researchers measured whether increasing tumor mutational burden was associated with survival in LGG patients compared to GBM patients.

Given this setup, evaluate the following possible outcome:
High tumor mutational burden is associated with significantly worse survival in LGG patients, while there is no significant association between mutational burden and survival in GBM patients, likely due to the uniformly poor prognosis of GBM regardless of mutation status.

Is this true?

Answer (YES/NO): YES